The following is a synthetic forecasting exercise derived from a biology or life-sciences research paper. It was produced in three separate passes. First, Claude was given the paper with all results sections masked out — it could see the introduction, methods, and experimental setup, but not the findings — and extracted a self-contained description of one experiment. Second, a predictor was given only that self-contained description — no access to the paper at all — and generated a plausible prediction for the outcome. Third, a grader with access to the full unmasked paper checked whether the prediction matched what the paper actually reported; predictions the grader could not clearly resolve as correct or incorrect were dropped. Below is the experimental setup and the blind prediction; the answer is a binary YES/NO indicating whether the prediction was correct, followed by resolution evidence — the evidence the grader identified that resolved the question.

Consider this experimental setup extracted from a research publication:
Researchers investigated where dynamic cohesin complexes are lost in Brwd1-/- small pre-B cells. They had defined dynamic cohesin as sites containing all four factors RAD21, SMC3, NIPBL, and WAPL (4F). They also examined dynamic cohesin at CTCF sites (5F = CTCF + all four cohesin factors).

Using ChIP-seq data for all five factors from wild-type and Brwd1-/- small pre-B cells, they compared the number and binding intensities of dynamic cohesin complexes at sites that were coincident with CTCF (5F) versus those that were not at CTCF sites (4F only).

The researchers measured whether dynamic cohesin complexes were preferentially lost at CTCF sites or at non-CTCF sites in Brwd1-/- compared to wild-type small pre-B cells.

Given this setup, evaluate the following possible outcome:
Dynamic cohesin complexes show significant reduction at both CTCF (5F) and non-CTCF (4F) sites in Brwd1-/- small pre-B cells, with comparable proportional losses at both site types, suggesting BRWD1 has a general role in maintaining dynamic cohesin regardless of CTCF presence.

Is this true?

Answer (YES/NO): NO